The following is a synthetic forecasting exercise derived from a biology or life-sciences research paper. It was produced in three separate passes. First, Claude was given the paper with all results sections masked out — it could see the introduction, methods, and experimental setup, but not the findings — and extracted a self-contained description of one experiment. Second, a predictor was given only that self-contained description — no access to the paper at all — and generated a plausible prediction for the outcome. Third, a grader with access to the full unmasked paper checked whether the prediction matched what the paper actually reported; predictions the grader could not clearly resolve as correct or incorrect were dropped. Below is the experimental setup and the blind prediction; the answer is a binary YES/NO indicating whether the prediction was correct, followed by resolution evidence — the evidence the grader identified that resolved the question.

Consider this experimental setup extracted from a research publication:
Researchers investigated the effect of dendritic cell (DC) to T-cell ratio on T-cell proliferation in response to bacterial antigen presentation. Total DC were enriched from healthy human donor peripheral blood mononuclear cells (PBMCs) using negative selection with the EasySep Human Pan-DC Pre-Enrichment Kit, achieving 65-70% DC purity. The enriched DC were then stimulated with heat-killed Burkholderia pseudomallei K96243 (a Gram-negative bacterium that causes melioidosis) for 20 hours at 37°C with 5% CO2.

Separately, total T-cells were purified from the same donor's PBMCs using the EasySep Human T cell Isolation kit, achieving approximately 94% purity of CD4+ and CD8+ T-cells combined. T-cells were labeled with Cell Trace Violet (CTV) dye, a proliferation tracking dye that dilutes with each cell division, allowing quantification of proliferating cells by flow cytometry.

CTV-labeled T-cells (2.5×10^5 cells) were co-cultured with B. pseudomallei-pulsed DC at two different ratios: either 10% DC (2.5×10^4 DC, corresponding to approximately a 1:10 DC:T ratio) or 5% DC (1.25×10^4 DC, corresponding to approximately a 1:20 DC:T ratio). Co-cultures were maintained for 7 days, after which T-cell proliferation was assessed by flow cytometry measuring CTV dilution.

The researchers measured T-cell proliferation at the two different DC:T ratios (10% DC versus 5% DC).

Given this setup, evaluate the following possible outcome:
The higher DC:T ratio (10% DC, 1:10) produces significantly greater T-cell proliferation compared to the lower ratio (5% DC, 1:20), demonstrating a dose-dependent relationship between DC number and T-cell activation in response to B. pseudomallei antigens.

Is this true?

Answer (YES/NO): NO